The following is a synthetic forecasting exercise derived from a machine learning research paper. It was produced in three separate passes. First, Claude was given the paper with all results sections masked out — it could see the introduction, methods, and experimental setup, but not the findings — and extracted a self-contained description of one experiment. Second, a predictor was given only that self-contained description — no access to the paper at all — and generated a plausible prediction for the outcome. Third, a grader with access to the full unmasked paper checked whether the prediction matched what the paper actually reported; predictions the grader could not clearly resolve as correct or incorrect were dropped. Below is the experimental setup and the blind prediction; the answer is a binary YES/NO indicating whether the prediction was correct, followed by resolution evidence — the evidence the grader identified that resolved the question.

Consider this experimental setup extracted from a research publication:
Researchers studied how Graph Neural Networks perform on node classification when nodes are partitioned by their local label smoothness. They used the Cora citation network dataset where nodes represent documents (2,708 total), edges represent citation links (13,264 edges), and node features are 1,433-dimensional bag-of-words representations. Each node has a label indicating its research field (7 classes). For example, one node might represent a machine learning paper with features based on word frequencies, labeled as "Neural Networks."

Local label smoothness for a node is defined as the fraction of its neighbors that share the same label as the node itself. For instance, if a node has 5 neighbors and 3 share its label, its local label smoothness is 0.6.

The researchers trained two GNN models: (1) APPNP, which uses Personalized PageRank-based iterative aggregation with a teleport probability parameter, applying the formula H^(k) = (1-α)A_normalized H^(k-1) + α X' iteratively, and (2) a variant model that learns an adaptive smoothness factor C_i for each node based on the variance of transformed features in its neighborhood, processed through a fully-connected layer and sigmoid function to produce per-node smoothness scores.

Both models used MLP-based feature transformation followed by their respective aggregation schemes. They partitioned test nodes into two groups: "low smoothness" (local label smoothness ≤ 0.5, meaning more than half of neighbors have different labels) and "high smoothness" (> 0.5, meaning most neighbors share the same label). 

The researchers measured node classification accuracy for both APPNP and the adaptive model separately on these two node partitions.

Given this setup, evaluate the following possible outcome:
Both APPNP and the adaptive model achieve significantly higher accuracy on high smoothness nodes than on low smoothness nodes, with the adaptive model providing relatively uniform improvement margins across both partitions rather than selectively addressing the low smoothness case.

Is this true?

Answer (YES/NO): NO